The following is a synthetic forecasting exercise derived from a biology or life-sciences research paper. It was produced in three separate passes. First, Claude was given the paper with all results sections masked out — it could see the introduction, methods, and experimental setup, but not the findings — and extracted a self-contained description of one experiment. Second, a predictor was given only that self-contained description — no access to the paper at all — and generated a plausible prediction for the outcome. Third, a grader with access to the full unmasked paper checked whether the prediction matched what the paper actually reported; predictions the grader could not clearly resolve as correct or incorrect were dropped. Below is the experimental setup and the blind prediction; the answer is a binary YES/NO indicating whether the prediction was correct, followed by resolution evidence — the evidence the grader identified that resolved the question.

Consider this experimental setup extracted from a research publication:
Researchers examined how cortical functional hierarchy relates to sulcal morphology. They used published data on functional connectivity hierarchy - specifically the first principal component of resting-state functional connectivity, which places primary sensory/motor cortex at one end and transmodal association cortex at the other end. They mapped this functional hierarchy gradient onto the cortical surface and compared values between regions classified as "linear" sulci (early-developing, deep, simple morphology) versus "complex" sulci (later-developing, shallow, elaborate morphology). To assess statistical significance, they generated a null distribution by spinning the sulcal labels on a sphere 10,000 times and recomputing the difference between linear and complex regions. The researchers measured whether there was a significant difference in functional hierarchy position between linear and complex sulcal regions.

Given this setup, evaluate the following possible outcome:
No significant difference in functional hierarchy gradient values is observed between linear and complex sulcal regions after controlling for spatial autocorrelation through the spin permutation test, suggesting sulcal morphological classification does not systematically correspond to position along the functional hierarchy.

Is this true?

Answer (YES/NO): NO